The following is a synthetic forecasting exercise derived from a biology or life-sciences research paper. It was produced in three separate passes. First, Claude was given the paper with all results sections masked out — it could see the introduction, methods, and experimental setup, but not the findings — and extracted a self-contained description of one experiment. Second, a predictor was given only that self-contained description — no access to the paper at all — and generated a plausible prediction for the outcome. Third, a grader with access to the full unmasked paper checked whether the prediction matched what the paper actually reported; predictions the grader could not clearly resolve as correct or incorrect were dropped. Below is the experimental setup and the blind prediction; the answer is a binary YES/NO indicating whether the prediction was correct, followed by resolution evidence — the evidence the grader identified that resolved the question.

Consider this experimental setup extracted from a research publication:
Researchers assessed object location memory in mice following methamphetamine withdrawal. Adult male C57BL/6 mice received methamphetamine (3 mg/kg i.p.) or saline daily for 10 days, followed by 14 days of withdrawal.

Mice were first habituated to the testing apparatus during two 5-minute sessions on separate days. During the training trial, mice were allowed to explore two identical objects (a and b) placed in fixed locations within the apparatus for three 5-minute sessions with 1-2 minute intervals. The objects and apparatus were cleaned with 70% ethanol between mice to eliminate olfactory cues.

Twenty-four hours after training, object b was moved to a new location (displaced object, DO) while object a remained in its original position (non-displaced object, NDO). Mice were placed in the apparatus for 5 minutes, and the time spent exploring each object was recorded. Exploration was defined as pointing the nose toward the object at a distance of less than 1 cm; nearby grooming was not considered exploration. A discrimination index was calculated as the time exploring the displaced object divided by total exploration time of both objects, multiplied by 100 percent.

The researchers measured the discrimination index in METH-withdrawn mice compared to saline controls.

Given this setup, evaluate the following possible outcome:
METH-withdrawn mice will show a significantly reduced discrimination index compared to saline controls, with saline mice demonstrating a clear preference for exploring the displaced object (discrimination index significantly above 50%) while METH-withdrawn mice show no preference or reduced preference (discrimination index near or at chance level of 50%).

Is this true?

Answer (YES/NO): NO